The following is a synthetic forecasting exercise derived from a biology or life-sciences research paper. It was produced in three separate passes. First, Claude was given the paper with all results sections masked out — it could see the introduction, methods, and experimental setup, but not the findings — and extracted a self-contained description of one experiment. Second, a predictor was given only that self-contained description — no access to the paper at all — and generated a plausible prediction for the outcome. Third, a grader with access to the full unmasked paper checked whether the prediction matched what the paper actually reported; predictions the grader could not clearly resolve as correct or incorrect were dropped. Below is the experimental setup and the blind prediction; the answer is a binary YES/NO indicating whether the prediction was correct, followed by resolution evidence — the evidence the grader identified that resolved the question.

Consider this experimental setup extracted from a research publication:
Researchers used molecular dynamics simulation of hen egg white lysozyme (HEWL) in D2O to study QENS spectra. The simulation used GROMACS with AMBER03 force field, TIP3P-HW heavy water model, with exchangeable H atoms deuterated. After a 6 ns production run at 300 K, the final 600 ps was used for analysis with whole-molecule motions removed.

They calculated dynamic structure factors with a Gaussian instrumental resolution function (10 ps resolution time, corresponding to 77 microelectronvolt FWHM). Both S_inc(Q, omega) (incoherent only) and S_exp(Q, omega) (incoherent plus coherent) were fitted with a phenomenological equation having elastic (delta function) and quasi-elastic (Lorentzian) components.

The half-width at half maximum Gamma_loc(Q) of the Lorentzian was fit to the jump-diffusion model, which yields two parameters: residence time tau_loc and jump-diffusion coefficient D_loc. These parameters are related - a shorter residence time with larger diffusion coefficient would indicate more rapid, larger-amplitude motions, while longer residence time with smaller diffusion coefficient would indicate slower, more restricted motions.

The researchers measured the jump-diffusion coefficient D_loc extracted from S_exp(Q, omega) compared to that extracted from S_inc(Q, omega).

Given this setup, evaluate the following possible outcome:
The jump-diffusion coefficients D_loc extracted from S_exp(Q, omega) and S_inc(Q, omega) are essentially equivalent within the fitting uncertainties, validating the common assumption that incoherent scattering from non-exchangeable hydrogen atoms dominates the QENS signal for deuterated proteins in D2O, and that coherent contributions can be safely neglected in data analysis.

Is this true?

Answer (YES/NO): NO